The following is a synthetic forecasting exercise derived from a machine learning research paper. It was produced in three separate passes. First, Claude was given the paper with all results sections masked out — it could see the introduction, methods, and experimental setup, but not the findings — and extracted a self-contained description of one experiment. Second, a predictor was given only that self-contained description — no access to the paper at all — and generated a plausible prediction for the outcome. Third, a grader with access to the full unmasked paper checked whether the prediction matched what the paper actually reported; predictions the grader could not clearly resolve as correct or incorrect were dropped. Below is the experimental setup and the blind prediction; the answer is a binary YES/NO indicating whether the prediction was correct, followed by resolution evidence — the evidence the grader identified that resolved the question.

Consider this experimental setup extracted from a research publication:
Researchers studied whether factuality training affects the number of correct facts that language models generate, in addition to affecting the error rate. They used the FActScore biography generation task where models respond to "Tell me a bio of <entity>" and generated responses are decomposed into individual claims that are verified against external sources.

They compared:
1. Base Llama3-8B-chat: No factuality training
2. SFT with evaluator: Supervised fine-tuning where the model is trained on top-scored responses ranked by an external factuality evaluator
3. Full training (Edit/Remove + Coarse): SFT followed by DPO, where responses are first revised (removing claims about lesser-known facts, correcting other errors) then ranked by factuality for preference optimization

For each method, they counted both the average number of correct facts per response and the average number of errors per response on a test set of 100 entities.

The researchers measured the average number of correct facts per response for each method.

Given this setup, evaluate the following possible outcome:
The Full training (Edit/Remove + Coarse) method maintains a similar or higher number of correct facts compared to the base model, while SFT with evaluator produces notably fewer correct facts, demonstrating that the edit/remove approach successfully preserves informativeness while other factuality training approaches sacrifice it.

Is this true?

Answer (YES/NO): NO